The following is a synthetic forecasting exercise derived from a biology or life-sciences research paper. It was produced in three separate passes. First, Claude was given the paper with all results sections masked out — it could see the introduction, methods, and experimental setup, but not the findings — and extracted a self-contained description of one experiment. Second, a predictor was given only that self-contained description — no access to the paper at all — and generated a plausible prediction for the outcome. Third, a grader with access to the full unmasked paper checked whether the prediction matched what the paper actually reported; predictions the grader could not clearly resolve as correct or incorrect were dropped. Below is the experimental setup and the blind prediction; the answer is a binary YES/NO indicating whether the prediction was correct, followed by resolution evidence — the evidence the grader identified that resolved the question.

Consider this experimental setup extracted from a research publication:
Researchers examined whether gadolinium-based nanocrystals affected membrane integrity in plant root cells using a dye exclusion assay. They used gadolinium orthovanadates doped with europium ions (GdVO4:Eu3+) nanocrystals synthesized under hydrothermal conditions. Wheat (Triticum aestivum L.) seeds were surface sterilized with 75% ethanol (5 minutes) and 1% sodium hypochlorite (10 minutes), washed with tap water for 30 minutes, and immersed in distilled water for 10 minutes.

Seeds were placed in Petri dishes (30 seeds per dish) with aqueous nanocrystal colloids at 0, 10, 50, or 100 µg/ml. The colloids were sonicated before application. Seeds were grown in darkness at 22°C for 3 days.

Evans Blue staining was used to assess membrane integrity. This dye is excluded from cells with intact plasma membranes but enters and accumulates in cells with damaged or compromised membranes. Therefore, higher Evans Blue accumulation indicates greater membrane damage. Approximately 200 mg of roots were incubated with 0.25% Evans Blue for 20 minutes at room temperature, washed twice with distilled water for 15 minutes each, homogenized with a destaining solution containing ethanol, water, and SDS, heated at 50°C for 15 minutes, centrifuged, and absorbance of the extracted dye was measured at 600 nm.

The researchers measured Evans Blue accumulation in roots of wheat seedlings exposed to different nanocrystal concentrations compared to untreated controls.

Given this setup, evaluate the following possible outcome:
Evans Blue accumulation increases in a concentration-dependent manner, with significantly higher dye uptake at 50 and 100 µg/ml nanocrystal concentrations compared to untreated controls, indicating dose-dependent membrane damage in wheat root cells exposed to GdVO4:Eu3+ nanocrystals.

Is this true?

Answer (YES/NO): NO